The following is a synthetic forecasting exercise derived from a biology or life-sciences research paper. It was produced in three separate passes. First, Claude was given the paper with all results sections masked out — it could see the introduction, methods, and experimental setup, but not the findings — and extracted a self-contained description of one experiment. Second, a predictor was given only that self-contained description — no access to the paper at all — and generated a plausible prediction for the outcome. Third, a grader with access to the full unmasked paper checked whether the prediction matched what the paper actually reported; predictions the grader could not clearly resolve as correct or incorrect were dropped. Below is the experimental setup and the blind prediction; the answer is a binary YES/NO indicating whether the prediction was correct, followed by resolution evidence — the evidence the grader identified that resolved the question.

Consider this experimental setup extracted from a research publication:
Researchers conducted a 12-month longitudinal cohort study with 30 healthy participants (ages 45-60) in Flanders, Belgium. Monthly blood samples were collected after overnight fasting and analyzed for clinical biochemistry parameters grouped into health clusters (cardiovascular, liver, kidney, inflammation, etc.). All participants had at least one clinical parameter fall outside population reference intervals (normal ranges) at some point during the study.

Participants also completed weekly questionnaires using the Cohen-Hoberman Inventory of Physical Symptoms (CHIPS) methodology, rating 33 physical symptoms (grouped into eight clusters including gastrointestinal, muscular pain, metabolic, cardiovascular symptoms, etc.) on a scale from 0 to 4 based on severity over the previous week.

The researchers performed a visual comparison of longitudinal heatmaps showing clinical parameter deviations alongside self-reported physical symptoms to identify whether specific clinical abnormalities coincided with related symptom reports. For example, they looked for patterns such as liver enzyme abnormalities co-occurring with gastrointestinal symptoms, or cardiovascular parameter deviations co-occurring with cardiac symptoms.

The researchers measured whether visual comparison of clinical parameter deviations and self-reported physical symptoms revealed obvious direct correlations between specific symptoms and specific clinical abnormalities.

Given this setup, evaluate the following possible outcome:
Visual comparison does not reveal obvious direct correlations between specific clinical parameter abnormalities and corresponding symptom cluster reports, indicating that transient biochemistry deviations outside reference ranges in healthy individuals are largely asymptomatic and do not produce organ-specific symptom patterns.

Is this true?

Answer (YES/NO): YES